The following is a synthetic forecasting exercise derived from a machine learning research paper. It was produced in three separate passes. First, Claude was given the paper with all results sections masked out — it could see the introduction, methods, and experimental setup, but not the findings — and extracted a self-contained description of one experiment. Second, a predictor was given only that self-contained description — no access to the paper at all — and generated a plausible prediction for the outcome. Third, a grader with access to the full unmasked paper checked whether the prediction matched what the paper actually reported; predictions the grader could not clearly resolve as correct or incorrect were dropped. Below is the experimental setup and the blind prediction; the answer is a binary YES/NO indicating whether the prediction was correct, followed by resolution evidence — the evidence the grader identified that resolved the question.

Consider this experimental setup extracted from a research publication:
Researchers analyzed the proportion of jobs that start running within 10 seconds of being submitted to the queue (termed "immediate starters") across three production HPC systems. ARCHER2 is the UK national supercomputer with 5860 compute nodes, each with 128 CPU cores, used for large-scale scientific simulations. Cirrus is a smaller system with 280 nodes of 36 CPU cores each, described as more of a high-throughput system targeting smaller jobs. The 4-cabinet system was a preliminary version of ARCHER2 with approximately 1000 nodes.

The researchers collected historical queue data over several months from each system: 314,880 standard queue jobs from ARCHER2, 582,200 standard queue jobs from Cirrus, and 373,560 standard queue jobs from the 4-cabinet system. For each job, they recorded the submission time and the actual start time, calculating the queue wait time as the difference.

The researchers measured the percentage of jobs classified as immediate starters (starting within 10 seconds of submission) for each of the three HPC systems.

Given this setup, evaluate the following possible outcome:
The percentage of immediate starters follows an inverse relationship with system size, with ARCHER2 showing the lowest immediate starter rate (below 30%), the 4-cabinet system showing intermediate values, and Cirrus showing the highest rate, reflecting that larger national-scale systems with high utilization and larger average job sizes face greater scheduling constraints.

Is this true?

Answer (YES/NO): YES